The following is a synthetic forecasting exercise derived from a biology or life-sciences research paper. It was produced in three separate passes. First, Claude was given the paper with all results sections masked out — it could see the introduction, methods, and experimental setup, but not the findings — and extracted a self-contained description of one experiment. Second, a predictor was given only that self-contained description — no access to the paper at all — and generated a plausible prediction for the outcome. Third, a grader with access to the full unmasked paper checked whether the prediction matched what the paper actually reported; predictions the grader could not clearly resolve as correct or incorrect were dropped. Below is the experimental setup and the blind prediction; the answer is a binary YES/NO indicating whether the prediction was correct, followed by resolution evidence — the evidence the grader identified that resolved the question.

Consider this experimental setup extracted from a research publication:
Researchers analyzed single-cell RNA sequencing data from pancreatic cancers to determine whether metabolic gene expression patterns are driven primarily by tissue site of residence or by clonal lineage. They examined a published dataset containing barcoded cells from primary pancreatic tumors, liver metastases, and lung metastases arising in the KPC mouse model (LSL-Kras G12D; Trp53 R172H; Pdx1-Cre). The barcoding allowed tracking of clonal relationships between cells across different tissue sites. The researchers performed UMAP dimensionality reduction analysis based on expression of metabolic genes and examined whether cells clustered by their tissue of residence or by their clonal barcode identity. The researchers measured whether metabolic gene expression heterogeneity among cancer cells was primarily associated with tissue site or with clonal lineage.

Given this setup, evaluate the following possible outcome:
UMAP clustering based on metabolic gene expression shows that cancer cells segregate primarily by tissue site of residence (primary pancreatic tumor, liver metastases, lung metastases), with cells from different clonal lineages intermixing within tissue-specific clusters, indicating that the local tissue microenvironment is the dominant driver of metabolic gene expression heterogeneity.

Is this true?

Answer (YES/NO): NO